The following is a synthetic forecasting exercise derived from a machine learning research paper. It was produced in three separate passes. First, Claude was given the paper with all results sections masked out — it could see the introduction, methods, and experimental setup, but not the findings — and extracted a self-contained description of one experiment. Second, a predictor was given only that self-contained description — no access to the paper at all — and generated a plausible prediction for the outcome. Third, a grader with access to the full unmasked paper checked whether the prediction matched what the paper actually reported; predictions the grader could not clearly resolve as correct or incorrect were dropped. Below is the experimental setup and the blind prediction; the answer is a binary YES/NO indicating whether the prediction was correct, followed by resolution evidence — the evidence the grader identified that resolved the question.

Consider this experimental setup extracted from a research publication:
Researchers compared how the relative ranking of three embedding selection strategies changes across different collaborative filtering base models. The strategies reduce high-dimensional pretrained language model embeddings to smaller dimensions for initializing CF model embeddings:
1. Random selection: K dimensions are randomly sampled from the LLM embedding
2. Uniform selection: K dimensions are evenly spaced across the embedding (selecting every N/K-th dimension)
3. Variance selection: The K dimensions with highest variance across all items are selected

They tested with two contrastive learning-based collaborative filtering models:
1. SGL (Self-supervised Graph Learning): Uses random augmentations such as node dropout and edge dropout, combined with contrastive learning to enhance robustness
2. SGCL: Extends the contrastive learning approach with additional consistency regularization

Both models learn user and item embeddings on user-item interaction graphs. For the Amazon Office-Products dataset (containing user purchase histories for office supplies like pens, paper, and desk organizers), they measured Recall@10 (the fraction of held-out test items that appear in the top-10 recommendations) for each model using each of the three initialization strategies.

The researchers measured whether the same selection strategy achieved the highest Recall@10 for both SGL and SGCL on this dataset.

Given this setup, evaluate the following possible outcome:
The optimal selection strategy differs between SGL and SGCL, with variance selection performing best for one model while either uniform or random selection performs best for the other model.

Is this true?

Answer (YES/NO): YES